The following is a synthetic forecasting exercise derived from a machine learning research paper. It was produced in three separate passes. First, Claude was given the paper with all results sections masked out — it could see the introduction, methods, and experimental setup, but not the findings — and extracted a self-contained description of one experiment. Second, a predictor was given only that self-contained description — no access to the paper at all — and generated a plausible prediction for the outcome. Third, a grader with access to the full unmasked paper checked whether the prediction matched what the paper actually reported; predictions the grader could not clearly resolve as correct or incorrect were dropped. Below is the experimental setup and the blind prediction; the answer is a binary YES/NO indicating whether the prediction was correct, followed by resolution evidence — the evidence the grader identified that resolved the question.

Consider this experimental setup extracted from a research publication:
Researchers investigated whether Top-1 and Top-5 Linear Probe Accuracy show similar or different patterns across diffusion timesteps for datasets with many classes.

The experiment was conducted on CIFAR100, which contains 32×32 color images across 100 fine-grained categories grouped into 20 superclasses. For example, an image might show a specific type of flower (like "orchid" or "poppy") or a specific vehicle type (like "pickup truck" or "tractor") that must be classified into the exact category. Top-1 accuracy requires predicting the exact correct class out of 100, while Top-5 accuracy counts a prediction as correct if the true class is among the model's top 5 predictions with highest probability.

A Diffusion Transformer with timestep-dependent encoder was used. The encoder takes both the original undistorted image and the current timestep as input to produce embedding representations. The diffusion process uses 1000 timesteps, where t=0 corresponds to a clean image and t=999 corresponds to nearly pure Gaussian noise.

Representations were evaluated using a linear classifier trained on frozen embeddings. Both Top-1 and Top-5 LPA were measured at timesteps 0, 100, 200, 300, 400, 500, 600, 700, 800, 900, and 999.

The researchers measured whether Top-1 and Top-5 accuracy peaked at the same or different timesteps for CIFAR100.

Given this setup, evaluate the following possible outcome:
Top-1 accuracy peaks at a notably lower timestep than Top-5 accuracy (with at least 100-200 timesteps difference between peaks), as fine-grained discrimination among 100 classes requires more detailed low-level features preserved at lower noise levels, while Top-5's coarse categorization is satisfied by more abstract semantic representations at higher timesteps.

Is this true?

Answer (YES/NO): NO